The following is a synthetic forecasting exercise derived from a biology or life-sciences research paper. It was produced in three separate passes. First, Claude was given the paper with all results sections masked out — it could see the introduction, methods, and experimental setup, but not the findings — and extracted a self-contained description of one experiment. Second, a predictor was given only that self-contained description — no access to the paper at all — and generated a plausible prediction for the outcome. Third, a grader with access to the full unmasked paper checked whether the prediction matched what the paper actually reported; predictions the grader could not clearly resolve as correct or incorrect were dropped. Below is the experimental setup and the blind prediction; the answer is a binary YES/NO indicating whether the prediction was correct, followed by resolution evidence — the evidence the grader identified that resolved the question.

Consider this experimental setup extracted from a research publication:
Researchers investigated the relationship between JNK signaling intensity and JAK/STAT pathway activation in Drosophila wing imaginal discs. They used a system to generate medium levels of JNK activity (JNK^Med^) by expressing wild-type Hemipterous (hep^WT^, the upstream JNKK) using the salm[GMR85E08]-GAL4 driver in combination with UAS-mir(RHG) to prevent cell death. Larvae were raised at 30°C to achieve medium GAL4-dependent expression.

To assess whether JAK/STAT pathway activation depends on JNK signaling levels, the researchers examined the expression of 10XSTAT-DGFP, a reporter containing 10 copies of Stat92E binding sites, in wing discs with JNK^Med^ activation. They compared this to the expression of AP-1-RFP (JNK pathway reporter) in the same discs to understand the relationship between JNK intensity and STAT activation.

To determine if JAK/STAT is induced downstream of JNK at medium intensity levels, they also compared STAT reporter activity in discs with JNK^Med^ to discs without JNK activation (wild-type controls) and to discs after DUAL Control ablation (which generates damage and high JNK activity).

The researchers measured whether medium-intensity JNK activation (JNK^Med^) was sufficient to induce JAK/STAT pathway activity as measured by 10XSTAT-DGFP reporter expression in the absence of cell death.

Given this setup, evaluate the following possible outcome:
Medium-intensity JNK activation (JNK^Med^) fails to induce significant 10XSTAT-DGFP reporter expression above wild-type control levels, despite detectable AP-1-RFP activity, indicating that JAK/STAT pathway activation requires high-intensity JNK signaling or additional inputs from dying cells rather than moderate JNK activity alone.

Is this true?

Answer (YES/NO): YES